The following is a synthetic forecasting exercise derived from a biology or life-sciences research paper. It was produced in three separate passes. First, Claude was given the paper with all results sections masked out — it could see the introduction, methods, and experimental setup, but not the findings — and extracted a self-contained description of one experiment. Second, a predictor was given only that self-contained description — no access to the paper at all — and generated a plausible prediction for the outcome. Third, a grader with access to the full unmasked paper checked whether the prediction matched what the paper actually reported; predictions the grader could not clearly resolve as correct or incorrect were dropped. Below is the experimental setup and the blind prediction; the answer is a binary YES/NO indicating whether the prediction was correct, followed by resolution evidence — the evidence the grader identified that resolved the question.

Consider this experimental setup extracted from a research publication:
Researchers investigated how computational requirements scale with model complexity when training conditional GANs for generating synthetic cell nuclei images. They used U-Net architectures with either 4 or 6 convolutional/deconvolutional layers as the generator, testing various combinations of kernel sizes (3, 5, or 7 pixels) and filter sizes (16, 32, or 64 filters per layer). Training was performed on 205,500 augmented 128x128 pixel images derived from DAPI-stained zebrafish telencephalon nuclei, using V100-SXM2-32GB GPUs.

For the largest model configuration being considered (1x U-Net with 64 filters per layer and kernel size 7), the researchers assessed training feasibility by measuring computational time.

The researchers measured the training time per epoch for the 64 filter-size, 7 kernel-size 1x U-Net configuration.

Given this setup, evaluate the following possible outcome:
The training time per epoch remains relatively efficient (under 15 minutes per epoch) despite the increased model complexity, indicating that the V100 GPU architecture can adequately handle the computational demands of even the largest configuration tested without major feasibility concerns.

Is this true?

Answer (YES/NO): NO